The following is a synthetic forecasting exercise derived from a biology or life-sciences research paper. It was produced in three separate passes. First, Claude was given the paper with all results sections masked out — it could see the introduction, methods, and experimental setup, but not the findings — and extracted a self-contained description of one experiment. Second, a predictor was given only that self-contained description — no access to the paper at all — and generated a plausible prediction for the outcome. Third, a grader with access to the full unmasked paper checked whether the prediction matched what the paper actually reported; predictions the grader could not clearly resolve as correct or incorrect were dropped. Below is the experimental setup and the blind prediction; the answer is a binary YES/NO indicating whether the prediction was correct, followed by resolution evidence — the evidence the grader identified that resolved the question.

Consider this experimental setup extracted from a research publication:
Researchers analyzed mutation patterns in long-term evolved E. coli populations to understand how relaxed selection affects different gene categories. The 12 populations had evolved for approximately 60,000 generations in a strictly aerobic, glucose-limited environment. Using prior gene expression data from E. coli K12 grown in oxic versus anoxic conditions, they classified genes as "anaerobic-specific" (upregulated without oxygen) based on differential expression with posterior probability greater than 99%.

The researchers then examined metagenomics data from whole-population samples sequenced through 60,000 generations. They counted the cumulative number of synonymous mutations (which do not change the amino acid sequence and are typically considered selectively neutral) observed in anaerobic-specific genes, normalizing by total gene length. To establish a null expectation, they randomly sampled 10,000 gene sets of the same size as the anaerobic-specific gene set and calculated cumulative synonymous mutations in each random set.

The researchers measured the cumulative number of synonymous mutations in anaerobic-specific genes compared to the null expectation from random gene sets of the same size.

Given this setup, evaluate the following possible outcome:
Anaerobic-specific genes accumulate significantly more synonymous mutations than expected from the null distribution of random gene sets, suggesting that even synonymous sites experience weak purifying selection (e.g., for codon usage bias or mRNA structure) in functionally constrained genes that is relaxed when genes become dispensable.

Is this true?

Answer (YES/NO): NO